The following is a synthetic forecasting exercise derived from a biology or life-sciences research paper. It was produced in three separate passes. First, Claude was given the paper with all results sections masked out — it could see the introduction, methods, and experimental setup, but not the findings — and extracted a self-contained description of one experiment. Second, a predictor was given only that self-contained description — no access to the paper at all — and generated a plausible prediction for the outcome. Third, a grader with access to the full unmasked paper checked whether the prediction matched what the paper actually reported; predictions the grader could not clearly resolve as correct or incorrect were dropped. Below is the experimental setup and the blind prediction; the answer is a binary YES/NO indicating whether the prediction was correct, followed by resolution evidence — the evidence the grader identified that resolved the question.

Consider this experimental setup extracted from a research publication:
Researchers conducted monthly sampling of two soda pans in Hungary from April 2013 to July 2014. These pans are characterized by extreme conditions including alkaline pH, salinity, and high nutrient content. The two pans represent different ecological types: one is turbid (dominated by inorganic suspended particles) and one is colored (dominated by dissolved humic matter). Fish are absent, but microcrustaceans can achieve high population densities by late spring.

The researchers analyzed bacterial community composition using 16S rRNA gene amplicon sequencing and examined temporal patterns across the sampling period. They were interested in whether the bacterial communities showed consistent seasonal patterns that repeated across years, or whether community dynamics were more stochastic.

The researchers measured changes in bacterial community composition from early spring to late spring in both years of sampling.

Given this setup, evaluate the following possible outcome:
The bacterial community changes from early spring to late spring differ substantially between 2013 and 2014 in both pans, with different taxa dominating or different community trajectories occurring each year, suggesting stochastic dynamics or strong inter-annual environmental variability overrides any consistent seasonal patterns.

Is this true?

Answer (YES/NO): NO